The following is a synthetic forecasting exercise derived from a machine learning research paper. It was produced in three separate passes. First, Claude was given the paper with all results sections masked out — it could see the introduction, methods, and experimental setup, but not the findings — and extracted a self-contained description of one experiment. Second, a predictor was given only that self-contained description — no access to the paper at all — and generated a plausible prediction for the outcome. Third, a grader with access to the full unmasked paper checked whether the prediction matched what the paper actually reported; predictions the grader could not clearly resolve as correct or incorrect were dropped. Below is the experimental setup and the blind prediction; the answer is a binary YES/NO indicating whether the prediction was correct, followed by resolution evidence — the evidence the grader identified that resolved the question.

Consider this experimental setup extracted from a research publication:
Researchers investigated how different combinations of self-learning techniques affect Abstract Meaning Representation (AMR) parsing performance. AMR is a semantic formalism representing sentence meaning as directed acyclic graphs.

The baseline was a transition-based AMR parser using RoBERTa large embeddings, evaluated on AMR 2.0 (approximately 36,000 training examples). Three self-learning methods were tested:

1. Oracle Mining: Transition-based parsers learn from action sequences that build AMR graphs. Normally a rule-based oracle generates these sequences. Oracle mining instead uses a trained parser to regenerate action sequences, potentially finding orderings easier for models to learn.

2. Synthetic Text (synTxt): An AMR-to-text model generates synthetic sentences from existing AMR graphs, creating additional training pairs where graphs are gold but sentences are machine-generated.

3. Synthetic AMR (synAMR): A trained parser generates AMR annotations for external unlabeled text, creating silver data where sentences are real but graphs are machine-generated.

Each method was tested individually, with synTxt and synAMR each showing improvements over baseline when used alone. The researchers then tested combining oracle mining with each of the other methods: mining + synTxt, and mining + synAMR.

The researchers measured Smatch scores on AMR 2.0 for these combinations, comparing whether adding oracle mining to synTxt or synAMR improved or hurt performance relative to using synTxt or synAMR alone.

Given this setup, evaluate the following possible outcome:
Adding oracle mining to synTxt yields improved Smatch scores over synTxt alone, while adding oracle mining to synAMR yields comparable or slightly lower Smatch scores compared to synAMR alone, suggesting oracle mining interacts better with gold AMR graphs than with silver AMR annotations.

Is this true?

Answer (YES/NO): NO